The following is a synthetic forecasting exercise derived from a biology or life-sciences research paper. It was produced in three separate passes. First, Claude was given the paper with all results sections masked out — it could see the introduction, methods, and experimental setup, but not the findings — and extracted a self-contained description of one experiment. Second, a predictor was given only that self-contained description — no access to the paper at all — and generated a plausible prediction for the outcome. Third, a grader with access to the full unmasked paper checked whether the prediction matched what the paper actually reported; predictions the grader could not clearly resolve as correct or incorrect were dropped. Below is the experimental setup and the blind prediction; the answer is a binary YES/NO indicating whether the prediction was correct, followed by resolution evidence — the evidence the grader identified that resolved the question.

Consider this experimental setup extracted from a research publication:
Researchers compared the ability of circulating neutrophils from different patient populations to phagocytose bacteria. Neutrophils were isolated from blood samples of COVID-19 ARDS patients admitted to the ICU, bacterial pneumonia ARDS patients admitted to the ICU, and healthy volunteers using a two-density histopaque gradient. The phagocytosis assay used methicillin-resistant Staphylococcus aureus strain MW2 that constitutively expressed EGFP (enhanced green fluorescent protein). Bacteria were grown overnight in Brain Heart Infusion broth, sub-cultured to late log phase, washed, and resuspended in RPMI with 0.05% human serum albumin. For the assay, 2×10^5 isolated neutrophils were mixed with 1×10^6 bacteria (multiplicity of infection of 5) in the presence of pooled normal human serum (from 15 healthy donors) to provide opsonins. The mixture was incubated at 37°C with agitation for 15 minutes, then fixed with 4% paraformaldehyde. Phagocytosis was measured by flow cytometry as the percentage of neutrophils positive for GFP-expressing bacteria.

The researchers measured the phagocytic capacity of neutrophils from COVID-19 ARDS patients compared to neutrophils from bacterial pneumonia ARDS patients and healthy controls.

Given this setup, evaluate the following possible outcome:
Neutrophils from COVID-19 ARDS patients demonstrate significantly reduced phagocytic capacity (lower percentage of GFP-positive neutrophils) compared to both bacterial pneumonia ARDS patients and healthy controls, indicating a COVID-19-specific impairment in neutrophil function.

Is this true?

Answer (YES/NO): NO